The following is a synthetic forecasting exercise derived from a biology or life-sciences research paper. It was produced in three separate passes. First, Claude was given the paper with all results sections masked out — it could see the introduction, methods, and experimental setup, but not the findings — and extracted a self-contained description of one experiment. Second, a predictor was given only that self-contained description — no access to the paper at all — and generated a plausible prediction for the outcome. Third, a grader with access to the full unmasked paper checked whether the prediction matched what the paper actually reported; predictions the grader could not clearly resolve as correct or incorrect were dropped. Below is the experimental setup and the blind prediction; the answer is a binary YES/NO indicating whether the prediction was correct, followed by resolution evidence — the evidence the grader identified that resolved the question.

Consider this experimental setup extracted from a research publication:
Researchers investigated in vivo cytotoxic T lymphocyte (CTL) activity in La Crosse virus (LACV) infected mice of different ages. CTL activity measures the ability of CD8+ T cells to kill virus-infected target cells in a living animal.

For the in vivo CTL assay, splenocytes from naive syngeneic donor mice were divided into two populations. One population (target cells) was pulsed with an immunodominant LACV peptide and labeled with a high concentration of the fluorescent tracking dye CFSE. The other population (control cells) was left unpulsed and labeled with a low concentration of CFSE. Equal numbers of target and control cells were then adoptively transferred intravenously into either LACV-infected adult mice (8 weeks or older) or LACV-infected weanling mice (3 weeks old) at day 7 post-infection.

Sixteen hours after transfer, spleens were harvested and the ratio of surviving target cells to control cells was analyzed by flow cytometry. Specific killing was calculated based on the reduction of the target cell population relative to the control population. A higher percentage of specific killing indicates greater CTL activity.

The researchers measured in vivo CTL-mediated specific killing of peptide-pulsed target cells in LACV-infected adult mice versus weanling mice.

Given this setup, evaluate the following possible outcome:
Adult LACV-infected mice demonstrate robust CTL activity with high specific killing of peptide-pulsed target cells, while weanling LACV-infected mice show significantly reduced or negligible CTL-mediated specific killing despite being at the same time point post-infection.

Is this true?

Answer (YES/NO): NO